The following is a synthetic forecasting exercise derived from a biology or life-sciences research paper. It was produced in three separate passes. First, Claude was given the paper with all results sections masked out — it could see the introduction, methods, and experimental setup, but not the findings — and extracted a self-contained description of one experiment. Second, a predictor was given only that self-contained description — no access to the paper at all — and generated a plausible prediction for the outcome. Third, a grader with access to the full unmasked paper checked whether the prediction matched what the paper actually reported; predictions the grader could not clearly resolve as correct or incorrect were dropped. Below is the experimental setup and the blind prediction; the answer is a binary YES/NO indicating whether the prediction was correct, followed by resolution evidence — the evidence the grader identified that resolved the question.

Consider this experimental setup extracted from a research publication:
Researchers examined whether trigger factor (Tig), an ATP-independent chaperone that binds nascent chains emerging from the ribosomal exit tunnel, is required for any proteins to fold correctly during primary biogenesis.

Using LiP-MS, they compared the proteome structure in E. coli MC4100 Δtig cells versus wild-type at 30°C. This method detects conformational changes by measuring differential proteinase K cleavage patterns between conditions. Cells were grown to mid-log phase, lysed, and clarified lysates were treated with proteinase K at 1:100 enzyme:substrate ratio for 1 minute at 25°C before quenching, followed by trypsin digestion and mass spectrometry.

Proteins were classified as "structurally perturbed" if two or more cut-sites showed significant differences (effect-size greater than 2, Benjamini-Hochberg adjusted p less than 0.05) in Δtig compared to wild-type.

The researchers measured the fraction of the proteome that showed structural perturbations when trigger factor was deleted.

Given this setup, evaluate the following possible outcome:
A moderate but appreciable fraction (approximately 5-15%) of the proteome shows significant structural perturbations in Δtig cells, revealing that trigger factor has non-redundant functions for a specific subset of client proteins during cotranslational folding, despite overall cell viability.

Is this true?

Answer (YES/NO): NO